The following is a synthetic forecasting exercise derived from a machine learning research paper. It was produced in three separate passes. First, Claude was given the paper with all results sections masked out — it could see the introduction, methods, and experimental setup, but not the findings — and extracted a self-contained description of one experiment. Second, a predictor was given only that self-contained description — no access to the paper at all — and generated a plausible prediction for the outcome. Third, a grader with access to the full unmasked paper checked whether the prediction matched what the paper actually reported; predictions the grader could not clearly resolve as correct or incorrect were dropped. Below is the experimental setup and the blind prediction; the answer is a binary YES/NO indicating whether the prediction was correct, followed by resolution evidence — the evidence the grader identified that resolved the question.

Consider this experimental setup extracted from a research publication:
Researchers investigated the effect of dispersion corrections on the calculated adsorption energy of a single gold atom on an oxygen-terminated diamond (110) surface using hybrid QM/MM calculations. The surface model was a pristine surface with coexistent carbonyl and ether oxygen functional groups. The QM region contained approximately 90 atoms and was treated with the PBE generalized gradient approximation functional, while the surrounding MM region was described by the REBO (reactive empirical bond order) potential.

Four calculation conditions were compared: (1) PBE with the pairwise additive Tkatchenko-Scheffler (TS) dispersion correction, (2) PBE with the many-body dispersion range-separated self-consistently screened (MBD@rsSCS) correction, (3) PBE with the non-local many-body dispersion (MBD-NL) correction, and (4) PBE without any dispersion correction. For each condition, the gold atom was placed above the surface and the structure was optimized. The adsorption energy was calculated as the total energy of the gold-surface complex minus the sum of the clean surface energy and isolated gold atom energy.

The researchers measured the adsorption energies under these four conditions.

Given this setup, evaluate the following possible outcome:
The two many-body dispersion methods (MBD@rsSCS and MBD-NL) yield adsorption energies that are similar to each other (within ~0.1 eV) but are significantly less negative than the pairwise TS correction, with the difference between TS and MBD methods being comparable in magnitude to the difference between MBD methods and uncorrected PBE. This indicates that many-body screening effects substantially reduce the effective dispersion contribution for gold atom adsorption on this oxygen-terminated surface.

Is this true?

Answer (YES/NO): NO